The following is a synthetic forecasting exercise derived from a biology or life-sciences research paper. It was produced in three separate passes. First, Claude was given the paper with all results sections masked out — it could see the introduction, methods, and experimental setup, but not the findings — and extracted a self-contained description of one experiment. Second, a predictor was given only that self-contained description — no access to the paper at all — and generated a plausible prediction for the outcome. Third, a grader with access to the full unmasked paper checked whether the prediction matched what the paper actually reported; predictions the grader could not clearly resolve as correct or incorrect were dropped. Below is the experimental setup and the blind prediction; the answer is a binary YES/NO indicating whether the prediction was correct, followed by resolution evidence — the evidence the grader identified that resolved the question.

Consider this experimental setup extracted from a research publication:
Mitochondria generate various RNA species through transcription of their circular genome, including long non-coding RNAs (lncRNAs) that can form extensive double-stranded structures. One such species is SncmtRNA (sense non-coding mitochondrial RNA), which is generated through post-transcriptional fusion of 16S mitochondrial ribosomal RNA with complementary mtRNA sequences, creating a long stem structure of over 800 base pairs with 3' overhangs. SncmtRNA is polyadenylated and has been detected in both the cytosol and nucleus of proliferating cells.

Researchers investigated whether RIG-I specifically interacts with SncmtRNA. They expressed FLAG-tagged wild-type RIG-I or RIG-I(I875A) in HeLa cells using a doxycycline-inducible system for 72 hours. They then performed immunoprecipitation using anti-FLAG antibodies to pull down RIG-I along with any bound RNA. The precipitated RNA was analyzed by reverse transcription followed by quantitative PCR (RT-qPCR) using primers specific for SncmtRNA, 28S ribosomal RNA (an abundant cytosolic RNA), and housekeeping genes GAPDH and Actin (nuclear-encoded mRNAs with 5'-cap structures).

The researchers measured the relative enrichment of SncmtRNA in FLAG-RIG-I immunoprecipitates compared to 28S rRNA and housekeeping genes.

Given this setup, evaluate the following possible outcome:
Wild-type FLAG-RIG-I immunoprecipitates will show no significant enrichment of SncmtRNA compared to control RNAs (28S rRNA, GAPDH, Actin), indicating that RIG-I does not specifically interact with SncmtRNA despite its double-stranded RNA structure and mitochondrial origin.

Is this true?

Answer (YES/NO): NO